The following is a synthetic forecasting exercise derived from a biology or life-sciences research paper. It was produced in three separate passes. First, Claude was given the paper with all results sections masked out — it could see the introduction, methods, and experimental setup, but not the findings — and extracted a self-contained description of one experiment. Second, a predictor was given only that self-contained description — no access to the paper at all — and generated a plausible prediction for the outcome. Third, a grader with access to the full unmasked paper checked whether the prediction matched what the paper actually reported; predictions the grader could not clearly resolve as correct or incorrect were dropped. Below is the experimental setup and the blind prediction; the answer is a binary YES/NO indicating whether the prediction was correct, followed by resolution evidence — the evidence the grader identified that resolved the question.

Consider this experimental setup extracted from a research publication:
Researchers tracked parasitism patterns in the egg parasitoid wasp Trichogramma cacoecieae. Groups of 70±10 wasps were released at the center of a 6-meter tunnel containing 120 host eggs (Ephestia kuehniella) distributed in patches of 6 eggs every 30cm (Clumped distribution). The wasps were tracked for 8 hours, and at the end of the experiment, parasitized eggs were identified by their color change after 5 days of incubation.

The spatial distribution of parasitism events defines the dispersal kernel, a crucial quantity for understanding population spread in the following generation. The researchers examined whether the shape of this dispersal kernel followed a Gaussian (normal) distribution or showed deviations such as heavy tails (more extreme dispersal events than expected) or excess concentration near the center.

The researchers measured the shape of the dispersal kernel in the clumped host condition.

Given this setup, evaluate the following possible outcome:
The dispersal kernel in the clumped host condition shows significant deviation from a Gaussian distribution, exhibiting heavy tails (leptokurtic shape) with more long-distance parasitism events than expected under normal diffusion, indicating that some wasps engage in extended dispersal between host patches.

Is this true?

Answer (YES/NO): NO